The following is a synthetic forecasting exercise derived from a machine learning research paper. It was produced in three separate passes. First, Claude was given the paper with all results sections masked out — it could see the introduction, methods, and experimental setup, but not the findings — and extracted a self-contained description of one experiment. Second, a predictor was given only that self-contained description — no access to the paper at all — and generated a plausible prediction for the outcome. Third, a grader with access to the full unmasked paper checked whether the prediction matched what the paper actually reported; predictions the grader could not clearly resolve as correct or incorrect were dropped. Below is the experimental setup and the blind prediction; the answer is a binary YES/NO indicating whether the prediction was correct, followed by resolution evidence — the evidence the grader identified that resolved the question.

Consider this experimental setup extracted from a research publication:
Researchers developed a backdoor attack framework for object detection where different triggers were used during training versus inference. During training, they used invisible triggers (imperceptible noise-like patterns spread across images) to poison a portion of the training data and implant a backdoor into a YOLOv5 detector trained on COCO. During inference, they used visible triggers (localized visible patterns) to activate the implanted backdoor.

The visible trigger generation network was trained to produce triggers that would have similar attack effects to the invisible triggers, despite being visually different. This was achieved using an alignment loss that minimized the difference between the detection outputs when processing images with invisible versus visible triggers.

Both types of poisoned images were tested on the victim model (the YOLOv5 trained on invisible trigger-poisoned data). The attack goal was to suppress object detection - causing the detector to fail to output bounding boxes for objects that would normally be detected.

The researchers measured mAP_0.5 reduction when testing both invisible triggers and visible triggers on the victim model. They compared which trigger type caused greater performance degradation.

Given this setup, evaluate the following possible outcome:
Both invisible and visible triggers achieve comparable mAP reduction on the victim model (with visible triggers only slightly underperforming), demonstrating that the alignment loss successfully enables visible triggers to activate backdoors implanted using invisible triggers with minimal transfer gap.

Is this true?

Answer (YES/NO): NO